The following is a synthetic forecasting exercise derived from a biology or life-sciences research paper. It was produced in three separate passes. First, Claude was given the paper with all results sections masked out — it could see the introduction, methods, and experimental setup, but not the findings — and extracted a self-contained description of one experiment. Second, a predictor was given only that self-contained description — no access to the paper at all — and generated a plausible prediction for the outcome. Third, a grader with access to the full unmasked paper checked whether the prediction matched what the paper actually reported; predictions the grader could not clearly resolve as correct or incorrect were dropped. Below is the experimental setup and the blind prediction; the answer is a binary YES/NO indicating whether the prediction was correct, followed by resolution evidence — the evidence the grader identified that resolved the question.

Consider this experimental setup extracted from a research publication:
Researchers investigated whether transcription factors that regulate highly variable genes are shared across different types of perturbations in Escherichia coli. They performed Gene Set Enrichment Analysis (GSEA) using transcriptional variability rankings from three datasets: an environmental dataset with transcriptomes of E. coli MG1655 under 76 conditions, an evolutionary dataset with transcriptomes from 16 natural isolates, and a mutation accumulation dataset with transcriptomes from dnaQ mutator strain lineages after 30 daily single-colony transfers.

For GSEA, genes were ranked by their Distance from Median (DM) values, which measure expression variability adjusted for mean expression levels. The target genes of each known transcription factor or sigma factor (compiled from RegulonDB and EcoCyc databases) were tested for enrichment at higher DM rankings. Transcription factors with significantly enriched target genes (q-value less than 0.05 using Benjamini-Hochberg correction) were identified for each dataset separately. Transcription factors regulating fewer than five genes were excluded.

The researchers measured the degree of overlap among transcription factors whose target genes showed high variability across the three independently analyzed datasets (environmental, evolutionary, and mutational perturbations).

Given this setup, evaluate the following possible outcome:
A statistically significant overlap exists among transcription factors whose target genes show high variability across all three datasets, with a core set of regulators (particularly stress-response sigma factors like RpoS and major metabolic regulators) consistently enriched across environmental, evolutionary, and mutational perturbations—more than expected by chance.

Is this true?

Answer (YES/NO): NO